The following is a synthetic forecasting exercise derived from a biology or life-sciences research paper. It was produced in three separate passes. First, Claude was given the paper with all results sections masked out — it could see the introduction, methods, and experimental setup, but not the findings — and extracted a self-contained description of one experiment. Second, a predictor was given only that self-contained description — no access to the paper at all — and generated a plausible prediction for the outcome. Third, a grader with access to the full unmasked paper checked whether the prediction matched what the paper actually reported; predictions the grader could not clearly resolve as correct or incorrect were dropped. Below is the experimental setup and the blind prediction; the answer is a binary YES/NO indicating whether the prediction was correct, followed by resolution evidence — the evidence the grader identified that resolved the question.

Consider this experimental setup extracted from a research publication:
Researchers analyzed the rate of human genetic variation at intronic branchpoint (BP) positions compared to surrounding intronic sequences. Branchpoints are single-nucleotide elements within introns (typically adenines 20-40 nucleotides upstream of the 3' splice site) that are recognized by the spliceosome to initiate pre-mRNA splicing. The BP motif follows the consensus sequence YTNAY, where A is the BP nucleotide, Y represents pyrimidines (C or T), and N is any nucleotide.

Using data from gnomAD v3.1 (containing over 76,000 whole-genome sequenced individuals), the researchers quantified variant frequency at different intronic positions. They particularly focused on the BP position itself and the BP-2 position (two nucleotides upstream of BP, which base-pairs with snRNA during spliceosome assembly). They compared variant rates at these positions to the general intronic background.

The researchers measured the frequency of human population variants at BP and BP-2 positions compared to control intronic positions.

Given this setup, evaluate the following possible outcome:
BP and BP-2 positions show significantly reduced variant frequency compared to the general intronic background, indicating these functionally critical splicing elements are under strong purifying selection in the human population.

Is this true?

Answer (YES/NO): YES